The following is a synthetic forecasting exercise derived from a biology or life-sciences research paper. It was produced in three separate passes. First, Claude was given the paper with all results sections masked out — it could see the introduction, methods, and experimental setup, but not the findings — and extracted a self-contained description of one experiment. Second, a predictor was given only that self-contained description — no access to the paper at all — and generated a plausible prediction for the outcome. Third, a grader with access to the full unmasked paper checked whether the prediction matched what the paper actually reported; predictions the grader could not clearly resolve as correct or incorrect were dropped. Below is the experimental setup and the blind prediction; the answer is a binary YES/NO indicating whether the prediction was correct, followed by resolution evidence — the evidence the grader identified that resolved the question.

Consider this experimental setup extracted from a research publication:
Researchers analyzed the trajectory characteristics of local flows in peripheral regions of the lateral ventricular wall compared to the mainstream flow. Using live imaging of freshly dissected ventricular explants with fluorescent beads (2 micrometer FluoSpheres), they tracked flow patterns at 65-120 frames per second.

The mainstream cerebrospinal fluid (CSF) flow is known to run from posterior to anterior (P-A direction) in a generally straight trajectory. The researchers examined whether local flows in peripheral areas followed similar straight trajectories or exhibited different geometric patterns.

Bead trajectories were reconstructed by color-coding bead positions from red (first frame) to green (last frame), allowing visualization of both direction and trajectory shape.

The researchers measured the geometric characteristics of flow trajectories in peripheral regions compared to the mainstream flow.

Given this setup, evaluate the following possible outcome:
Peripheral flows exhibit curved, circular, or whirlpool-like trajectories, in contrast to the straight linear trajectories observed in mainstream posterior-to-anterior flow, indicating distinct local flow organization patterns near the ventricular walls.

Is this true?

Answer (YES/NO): NO